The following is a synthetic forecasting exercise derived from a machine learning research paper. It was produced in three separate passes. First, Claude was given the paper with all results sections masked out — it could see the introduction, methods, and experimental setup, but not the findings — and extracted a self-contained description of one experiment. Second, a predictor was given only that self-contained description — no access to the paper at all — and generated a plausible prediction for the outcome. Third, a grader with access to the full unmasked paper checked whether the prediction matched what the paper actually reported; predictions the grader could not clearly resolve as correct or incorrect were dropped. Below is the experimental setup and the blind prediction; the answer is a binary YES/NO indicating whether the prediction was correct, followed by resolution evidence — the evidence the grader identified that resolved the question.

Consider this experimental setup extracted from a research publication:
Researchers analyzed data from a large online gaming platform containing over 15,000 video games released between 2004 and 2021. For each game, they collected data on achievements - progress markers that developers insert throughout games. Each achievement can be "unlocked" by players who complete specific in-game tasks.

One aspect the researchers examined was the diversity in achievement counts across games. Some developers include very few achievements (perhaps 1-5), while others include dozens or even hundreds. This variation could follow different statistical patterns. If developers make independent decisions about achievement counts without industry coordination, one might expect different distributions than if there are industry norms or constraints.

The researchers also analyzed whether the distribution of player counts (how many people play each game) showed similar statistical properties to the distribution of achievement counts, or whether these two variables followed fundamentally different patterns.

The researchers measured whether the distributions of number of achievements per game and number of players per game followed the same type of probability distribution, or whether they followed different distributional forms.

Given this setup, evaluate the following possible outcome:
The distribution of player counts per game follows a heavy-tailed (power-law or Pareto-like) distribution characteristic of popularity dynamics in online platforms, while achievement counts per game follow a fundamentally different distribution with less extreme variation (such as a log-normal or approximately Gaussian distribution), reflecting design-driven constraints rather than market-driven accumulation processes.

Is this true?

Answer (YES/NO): NO